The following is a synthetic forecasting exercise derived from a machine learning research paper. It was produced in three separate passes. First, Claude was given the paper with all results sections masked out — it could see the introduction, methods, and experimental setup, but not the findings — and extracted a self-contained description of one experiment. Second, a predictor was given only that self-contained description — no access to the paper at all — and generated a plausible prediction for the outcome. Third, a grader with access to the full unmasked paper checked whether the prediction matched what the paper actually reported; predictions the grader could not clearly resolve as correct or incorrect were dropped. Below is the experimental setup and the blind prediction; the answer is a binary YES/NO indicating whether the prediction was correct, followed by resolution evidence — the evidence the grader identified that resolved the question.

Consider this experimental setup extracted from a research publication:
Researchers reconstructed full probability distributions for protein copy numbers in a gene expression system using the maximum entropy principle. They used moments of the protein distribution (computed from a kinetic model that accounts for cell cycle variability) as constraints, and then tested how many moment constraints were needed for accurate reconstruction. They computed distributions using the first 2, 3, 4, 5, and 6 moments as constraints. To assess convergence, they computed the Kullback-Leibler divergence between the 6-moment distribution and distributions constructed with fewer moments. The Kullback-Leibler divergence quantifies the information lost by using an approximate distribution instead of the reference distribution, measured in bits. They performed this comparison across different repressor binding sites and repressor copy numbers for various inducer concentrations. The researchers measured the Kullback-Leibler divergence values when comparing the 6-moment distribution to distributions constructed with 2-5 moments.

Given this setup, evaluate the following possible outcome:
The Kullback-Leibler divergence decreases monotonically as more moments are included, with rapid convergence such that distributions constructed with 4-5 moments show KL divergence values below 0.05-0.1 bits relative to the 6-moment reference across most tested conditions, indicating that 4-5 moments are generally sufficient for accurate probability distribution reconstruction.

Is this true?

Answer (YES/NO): NO